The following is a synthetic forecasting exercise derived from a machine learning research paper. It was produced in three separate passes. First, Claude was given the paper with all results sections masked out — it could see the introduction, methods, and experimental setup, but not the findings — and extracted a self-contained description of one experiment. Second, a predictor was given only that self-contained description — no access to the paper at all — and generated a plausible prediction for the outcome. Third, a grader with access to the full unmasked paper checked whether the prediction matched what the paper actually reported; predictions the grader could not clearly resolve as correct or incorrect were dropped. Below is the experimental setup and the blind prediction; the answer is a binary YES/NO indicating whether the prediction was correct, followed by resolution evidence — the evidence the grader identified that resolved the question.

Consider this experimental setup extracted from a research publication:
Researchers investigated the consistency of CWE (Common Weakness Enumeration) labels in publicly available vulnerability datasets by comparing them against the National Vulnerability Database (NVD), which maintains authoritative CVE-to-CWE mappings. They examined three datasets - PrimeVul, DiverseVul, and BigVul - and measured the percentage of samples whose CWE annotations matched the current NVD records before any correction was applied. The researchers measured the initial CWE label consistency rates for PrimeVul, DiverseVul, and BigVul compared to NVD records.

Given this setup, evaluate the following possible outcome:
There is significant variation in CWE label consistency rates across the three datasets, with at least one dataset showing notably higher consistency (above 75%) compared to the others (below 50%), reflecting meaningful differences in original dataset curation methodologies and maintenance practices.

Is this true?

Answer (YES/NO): NO